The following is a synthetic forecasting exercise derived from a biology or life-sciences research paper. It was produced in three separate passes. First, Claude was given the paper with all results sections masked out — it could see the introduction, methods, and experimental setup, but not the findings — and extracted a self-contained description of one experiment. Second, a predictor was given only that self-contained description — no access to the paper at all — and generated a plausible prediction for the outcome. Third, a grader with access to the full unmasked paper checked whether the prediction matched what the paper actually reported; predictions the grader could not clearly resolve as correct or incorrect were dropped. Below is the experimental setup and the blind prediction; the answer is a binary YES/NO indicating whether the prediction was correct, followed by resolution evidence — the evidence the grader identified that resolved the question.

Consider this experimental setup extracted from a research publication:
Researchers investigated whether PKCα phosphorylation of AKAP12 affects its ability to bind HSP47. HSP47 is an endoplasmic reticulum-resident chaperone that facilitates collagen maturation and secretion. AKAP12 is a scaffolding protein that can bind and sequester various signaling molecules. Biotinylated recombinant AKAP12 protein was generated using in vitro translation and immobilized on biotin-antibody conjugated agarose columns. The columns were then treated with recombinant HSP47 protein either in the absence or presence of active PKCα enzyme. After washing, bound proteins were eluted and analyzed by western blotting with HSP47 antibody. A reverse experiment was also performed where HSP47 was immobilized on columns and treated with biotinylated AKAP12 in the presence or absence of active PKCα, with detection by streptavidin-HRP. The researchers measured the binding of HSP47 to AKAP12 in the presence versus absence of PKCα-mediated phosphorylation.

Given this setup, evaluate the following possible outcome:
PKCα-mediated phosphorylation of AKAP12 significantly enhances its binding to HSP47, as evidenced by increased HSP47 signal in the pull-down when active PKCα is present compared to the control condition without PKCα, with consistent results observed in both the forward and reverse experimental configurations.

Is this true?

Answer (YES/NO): NO